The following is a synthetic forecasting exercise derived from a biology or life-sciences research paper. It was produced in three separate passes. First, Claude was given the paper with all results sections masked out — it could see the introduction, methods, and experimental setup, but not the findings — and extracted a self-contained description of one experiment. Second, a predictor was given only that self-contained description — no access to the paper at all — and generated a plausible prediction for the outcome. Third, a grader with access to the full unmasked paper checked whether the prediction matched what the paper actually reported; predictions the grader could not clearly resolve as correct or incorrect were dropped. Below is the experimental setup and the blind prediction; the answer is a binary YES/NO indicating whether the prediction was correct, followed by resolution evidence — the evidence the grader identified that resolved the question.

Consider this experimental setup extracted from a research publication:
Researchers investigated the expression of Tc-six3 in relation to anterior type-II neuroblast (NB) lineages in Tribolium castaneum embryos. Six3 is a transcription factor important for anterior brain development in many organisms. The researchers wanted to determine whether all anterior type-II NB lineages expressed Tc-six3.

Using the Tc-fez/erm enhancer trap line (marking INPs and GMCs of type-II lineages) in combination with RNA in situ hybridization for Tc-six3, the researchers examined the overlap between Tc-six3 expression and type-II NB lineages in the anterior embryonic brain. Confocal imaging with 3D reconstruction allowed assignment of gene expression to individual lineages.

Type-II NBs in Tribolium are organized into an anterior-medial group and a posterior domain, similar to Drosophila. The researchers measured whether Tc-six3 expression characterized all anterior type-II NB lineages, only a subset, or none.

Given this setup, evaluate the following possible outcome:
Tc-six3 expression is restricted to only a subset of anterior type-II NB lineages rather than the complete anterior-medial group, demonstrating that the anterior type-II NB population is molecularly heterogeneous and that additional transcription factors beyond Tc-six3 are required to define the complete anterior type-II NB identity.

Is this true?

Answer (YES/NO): YES